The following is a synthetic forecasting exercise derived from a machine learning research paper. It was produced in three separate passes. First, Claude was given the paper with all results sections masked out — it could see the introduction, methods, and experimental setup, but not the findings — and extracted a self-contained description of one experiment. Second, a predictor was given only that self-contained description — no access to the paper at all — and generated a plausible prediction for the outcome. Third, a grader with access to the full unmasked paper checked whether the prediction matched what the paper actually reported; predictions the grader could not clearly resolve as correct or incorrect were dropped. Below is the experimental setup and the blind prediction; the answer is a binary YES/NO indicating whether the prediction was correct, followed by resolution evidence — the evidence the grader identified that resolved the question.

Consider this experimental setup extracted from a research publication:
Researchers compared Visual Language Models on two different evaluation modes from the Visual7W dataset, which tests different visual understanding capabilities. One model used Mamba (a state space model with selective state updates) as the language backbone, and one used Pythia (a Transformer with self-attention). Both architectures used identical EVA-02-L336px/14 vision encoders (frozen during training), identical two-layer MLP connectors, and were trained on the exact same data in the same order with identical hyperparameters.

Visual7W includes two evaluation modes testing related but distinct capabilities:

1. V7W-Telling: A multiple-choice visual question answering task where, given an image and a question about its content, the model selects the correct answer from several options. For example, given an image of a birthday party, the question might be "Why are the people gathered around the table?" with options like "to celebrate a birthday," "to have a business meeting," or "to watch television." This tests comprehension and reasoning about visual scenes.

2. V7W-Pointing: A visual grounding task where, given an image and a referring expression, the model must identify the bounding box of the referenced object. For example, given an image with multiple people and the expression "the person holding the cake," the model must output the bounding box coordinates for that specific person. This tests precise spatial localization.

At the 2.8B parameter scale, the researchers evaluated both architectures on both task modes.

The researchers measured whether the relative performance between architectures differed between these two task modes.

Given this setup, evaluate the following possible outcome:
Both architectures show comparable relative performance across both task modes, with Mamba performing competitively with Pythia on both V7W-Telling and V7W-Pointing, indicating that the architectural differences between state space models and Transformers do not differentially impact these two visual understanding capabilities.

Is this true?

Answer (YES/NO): NO